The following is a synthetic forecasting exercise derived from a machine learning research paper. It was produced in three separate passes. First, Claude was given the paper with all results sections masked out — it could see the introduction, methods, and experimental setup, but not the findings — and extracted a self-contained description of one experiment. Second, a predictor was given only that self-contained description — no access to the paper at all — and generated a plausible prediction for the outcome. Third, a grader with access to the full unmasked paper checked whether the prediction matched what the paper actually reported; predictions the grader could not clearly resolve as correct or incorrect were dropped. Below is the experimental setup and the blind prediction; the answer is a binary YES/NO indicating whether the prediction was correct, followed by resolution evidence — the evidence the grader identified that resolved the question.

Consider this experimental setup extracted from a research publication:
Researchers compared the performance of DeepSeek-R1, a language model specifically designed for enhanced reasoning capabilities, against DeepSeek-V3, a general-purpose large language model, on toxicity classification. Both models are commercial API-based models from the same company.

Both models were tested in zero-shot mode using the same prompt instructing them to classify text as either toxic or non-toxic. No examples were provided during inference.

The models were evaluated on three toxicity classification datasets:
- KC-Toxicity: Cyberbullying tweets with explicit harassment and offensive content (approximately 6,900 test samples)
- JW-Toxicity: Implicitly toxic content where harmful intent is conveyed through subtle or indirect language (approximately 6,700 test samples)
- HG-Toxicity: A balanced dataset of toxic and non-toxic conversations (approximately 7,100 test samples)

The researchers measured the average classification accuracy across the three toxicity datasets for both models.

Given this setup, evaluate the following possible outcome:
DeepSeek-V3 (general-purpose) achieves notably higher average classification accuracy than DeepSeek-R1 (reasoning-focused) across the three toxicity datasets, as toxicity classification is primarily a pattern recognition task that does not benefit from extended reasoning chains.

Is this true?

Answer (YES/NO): NO